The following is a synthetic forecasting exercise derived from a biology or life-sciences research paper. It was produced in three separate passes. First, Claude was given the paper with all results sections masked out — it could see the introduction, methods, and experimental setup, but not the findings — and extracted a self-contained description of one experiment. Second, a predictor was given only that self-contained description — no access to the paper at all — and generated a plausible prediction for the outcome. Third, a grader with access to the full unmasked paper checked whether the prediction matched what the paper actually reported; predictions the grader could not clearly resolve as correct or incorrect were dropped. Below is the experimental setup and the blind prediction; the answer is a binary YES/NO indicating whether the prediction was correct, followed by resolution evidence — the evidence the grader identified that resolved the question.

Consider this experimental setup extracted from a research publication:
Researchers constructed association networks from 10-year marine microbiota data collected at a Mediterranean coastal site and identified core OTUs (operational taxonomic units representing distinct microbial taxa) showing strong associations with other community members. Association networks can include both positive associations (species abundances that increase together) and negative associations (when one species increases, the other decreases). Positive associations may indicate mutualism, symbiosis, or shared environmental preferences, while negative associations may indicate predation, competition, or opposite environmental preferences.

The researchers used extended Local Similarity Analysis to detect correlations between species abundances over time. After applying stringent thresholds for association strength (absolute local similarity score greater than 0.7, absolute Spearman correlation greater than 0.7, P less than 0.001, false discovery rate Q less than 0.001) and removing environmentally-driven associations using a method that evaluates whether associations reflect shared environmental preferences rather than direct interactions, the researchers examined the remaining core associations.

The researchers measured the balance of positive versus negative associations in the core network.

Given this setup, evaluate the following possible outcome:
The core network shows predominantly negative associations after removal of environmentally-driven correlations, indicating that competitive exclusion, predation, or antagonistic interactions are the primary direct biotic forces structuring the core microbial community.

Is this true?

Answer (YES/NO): NO